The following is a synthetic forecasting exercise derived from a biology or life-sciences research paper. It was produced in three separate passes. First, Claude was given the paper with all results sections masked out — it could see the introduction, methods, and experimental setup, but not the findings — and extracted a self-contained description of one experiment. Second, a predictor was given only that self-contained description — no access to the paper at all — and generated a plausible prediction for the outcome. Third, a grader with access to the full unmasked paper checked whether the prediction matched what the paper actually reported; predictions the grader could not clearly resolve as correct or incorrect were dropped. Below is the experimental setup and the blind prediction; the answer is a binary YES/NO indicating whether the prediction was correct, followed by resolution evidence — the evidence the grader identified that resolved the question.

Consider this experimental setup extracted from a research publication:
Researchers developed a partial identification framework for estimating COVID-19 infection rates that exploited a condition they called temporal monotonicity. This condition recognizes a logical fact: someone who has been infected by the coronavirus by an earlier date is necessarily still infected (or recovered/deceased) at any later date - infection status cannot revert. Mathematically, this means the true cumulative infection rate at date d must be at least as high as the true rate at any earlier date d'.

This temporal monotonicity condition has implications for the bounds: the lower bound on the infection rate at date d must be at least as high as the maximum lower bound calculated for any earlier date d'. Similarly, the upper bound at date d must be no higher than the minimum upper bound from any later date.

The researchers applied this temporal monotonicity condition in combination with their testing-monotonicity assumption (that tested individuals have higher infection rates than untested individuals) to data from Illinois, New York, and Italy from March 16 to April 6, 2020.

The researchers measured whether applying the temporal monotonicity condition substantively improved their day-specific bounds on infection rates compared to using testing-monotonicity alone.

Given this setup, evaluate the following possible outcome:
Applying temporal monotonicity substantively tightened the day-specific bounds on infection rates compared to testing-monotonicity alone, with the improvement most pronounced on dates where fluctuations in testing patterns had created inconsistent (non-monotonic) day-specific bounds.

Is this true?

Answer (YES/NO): NO